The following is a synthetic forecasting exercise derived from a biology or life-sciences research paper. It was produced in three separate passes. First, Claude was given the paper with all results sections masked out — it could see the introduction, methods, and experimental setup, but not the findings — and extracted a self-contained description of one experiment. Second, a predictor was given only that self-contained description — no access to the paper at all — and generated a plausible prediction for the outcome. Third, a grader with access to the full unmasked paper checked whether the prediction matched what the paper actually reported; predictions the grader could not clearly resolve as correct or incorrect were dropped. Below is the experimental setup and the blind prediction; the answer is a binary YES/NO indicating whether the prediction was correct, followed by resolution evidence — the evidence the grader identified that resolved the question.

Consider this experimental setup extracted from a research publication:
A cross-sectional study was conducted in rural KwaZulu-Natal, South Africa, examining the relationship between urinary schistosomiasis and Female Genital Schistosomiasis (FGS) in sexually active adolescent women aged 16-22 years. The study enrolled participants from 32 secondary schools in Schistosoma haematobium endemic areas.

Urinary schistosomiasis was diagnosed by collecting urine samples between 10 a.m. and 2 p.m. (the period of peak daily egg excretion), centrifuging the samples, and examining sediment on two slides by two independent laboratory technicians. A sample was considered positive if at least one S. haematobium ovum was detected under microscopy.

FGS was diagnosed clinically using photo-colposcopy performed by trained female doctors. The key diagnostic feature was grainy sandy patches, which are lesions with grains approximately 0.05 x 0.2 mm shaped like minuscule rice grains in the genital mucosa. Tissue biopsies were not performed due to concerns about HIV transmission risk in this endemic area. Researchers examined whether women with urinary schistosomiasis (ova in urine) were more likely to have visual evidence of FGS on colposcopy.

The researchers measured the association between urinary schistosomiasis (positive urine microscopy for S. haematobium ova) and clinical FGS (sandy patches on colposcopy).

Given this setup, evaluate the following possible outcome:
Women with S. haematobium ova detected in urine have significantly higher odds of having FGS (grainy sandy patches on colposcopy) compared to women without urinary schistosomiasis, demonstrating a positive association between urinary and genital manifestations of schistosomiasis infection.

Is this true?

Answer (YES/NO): YES